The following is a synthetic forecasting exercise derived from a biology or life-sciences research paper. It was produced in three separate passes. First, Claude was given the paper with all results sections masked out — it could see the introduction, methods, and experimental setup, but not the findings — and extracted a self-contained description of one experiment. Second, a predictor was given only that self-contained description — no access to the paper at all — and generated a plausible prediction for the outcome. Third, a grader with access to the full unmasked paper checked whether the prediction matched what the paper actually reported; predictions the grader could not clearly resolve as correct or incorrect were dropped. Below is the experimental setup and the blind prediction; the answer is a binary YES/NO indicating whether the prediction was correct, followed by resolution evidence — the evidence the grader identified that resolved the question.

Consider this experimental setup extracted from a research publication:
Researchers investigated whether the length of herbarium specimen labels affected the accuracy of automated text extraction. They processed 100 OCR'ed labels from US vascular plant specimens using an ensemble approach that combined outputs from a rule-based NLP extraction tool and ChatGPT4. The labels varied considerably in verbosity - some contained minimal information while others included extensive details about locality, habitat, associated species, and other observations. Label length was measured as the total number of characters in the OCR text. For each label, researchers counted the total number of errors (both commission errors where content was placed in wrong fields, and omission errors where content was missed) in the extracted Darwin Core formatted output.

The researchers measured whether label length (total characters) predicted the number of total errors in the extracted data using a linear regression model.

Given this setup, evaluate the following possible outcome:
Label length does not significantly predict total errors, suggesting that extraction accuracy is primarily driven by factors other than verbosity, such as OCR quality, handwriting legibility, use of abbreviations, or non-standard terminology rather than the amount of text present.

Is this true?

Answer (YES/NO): NO